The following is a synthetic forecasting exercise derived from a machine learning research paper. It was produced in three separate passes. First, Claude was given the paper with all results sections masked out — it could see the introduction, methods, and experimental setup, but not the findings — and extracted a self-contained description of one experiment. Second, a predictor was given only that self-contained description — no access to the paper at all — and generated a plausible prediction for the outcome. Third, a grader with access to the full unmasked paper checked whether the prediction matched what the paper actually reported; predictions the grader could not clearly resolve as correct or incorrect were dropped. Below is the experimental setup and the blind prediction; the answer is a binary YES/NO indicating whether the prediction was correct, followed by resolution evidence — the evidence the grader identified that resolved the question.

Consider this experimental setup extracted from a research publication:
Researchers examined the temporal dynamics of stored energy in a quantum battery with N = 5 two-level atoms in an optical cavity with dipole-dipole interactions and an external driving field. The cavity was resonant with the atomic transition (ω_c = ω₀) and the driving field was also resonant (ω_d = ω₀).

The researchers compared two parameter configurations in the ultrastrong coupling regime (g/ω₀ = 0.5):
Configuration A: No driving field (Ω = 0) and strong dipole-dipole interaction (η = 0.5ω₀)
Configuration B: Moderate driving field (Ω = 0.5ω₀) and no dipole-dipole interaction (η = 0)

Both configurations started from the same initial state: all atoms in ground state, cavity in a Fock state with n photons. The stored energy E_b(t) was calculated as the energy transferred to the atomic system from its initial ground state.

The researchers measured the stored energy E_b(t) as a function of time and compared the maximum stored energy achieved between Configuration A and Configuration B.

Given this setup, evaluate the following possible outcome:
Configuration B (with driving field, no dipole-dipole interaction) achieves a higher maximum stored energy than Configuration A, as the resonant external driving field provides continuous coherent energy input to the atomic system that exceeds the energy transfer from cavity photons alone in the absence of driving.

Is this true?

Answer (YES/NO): YES